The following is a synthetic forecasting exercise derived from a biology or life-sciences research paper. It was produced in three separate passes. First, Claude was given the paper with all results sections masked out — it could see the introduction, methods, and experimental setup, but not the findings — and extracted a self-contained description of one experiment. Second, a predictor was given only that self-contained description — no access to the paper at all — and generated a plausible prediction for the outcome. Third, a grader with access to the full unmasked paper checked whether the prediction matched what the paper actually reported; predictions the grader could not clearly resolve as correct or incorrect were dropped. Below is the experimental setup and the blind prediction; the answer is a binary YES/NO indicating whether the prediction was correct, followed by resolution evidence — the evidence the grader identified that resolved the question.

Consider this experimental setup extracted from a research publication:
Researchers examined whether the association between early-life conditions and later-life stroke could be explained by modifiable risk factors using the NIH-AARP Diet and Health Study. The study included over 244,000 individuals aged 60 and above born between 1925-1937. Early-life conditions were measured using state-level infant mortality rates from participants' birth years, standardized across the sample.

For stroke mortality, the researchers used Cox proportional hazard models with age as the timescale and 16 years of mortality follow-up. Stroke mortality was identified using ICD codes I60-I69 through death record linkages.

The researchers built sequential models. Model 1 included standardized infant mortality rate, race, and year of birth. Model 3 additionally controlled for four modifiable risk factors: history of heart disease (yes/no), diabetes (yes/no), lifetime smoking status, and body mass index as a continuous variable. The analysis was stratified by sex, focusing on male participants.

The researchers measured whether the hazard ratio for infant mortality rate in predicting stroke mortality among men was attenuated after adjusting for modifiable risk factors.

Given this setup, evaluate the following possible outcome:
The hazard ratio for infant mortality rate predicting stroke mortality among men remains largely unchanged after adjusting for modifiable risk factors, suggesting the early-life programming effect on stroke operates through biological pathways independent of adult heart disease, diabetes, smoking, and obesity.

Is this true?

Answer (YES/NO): YES